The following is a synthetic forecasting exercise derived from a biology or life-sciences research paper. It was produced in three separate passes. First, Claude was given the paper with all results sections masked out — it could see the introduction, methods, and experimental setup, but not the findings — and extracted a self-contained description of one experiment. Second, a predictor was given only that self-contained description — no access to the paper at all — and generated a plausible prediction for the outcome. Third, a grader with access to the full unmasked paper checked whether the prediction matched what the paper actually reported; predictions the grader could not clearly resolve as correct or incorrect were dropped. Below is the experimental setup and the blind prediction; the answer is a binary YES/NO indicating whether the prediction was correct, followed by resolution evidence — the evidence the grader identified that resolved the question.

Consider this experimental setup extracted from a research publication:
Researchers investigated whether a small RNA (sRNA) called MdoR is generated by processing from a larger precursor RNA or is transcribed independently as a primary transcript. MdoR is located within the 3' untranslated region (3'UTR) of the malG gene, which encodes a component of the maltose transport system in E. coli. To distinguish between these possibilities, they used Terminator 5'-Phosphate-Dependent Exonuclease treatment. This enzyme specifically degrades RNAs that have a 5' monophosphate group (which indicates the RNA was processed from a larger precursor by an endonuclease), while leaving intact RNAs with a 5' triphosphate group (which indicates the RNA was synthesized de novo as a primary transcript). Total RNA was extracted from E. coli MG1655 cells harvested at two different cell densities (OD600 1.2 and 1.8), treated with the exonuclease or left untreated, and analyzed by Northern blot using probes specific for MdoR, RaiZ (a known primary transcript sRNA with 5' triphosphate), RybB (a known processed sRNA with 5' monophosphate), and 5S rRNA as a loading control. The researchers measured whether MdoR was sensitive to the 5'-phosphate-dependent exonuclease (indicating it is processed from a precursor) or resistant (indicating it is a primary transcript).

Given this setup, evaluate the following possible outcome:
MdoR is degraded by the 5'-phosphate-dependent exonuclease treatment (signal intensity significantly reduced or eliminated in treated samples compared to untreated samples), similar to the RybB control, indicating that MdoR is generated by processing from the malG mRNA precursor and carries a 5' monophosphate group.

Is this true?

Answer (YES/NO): NO